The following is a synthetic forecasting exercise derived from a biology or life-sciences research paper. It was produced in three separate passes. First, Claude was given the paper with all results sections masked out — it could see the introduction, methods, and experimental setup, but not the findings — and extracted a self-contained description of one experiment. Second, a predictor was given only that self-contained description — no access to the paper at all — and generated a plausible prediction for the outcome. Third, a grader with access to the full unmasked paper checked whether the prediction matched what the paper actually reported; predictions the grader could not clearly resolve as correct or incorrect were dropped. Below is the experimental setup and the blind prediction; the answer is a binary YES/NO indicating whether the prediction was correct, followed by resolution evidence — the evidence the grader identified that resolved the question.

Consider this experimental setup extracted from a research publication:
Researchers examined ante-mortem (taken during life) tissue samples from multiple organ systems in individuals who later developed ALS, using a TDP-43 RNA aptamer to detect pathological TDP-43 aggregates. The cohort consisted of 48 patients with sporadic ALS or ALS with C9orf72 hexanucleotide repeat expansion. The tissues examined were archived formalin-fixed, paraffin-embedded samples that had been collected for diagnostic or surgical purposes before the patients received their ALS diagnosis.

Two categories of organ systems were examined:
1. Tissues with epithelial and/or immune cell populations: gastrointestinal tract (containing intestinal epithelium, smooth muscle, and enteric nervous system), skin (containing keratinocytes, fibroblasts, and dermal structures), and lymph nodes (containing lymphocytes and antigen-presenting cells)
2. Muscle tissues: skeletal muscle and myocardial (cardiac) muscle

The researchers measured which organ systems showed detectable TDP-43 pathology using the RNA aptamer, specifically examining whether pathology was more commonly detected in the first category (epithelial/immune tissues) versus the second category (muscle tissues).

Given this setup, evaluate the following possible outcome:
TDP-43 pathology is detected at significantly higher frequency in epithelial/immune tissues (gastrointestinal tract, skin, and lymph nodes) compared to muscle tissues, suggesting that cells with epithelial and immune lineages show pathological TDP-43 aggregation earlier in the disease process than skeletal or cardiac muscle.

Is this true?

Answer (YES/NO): NO